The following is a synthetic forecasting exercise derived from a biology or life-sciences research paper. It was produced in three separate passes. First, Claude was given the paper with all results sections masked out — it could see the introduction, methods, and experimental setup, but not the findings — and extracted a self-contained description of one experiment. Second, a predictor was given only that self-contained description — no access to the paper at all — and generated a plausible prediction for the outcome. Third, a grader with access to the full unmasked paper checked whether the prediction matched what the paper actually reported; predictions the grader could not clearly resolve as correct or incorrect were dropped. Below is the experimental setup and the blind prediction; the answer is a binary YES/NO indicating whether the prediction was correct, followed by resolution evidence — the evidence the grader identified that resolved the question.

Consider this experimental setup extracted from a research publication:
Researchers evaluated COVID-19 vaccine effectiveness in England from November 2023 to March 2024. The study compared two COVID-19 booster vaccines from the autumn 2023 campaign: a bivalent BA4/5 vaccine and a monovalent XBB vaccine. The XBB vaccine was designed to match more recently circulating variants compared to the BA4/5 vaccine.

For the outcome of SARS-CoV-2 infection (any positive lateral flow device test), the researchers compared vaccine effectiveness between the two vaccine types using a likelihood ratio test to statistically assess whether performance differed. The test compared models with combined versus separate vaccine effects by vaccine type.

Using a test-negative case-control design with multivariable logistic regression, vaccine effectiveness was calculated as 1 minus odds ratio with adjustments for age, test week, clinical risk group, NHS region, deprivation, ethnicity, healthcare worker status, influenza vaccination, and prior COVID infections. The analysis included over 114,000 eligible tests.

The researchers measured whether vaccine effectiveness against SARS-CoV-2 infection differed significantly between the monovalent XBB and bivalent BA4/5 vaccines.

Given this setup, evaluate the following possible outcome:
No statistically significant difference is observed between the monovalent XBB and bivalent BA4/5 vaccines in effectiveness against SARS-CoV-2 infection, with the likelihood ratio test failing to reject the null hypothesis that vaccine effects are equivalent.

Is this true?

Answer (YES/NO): NO